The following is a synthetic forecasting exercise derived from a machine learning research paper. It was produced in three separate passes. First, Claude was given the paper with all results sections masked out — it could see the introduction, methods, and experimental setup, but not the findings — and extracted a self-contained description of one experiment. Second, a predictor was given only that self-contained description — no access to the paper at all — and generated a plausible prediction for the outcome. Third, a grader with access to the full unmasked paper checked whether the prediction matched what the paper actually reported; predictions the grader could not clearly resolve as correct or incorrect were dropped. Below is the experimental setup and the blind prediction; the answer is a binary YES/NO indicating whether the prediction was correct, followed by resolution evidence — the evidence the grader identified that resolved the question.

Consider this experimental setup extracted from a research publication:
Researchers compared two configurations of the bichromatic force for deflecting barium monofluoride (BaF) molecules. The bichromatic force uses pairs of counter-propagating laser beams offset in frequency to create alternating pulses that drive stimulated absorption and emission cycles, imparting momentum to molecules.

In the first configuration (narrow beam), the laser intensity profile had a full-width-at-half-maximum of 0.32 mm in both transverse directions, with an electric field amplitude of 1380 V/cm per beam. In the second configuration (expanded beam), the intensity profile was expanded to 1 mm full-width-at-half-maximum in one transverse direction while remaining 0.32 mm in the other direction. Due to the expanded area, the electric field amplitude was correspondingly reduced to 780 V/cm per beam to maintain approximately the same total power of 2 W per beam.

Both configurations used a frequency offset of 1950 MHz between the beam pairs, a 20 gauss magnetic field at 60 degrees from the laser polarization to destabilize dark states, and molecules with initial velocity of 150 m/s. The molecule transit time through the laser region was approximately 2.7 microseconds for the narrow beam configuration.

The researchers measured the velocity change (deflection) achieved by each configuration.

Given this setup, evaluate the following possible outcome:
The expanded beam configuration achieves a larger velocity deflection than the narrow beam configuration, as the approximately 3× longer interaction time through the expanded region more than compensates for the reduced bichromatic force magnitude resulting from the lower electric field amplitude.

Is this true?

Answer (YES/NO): NO